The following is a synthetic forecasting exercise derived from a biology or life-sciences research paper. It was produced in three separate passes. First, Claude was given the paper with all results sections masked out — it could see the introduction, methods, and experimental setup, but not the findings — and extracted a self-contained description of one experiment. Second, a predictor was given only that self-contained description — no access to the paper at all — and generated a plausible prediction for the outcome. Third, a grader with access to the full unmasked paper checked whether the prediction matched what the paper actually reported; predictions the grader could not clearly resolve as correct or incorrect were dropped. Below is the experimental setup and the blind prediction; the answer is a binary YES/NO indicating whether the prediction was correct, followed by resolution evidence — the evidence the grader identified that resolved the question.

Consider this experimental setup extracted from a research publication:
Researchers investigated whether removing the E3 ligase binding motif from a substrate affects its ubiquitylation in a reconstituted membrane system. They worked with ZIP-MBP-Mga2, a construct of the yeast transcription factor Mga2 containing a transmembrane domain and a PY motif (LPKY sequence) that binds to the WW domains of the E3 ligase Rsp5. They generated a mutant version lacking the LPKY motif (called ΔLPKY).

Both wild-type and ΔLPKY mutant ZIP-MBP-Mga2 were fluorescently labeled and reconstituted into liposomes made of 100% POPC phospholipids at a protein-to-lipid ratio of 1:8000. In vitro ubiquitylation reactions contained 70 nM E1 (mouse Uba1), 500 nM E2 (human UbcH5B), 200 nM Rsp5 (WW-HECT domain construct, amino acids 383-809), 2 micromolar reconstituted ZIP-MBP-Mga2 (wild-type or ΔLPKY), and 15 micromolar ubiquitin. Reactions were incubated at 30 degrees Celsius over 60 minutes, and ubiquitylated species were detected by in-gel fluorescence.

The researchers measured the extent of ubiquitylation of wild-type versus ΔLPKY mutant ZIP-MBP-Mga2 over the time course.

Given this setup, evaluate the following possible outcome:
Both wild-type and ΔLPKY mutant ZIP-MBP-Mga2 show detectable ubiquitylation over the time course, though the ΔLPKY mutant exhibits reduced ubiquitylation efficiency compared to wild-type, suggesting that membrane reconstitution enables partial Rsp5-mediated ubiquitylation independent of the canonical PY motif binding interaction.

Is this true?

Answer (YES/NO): NO